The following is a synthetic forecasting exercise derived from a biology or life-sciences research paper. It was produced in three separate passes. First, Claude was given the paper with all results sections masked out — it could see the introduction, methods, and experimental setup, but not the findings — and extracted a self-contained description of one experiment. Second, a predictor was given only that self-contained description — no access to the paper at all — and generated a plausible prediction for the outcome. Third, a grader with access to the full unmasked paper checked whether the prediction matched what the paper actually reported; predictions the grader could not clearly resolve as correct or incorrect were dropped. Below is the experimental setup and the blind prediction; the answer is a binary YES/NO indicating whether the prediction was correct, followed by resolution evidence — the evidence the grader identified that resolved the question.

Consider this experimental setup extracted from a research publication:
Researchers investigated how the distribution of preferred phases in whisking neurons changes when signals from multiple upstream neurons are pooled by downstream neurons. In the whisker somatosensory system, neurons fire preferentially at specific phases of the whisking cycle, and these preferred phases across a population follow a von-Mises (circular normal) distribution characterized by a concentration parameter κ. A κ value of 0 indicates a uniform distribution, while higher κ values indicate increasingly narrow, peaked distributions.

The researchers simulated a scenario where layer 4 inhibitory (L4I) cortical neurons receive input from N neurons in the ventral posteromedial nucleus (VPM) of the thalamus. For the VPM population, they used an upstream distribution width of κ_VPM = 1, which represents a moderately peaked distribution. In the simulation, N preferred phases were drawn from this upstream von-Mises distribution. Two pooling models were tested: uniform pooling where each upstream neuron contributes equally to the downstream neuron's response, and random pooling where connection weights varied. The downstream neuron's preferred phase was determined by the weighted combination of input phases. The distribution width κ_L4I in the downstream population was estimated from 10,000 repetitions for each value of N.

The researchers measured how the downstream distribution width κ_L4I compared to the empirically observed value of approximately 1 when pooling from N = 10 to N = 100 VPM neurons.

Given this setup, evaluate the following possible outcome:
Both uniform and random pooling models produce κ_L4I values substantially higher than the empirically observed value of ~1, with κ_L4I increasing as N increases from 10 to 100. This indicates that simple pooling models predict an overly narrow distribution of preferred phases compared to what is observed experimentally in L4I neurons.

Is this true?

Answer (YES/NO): YES